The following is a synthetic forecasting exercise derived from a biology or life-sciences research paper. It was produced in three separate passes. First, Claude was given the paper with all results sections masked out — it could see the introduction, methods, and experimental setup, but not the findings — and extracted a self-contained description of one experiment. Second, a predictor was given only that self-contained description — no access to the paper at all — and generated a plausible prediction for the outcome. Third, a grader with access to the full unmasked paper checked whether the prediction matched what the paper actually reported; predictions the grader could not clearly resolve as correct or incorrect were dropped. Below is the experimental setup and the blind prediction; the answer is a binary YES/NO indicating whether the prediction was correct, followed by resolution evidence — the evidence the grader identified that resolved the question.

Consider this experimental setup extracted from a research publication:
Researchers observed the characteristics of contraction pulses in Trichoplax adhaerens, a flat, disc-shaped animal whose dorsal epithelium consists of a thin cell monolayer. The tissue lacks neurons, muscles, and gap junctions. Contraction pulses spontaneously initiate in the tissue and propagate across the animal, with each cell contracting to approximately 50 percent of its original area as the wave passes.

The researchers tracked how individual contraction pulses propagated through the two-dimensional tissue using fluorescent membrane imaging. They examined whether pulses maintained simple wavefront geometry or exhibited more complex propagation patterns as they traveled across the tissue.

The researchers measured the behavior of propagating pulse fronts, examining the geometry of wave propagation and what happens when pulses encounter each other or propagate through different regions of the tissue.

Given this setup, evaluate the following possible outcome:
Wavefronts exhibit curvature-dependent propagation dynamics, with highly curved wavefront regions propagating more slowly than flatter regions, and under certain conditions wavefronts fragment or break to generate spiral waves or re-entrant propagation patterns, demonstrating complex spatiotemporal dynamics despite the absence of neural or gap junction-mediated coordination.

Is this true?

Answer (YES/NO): NO